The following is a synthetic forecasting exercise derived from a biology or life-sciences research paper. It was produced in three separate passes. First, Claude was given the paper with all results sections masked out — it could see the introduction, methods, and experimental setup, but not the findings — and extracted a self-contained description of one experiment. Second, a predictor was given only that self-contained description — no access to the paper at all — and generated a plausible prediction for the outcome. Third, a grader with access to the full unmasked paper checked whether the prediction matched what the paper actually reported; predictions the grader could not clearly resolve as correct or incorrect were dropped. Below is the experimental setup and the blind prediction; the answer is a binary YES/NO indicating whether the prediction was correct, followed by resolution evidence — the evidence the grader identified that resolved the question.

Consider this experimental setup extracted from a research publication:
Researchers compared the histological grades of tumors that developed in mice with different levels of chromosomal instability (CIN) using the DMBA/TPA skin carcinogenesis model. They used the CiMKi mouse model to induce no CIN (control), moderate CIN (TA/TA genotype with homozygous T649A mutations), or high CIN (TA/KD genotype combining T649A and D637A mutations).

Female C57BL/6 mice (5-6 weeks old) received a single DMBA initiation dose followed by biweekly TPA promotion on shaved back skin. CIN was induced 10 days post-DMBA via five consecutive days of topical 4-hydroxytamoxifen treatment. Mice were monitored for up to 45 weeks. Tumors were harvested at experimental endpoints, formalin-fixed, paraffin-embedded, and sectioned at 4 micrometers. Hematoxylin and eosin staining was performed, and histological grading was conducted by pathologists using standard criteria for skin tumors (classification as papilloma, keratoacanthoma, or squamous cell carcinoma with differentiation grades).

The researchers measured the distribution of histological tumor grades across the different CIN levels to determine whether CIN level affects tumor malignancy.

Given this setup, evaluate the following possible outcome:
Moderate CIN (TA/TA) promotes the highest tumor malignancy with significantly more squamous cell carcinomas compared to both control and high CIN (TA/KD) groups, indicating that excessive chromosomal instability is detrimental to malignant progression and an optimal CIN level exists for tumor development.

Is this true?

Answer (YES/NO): NO